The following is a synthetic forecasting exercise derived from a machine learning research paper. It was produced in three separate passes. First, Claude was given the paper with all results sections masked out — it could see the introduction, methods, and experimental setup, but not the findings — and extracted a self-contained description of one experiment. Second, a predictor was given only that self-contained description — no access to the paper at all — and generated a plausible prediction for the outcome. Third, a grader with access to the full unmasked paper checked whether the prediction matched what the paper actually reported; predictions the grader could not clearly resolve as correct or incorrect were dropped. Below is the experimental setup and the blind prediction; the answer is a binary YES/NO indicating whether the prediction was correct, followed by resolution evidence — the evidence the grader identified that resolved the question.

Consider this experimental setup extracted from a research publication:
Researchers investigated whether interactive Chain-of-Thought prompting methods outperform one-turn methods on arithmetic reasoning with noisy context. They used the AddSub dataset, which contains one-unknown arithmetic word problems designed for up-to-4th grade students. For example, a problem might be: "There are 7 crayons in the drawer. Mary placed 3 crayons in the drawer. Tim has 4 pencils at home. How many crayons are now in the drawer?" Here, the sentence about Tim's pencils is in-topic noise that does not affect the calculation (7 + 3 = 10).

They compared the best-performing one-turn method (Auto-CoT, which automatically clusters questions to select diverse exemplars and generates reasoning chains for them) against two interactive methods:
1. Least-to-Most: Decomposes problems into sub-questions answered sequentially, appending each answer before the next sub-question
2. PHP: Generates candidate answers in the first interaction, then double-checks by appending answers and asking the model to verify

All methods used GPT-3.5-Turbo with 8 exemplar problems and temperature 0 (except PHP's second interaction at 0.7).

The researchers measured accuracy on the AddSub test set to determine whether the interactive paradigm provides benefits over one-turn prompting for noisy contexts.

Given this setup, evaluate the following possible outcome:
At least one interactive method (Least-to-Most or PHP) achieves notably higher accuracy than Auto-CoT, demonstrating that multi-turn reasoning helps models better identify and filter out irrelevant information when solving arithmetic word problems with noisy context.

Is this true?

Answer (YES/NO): NO